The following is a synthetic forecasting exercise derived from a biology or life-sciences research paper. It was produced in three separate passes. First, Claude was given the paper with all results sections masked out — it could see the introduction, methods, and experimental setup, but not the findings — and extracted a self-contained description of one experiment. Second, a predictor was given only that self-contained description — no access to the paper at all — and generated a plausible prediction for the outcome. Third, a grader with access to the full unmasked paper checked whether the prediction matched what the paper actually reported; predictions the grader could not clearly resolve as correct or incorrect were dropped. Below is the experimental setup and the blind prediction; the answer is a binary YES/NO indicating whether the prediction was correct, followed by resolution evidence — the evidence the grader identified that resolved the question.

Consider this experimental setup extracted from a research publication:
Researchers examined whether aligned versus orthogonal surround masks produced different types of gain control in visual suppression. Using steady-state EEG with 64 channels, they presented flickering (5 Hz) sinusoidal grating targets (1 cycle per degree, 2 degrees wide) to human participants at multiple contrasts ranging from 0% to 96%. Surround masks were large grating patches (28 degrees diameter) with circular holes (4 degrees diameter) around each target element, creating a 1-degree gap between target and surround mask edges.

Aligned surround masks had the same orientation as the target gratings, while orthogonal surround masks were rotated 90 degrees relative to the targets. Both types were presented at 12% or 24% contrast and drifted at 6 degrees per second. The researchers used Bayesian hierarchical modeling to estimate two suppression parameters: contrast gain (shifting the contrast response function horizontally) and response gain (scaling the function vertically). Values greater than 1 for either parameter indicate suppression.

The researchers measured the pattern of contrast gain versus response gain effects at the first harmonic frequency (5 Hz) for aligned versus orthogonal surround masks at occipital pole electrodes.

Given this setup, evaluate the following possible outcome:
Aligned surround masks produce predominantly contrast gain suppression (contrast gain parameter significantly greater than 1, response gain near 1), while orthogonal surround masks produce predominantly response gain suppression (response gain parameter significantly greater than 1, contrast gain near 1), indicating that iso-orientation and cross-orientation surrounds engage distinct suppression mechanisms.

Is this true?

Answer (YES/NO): NO